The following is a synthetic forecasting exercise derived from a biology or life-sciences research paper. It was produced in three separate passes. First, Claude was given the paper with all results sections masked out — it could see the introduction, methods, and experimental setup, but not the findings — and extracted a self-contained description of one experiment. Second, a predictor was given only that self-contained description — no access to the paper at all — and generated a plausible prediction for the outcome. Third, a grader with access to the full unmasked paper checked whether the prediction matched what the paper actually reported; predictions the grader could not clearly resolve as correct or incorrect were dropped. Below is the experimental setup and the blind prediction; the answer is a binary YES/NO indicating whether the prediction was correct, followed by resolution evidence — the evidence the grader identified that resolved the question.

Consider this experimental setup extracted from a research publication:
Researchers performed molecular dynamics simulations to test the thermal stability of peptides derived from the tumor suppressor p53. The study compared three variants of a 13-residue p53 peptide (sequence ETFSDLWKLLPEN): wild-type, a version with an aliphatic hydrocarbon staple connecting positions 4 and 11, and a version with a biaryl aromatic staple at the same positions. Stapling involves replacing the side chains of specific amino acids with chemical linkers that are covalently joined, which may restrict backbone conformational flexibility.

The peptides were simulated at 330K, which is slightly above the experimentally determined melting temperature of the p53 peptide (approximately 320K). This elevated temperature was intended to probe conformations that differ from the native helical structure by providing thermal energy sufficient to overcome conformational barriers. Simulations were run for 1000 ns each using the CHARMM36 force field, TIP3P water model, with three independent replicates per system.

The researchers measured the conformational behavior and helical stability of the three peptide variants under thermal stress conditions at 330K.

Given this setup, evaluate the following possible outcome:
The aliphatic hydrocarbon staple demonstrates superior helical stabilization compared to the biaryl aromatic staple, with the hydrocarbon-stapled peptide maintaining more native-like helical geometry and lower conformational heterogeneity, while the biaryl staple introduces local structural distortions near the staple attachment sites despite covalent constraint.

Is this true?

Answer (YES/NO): NO